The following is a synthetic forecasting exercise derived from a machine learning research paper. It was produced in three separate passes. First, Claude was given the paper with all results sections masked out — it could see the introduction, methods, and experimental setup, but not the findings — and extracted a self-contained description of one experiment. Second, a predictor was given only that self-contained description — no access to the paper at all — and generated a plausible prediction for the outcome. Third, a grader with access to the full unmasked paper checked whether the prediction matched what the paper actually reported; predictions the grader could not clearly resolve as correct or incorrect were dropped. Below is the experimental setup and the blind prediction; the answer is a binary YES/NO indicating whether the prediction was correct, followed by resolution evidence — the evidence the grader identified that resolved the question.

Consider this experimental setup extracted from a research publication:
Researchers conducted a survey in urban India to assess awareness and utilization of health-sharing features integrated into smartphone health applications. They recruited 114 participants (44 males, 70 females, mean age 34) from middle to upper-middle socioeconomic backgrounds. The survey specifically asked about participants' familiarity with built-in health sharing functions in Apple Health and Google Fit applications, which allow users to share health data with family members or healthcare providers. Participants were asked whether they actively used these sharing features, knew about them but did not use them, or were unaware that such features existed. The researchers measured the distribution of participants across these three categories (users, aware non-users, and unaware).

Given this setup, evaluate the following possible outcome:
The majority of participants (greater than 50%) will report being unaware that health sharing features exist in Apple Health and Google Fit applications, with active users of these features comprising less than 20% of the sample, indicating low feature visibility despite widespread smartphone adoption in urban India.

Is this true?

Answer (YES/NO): NO